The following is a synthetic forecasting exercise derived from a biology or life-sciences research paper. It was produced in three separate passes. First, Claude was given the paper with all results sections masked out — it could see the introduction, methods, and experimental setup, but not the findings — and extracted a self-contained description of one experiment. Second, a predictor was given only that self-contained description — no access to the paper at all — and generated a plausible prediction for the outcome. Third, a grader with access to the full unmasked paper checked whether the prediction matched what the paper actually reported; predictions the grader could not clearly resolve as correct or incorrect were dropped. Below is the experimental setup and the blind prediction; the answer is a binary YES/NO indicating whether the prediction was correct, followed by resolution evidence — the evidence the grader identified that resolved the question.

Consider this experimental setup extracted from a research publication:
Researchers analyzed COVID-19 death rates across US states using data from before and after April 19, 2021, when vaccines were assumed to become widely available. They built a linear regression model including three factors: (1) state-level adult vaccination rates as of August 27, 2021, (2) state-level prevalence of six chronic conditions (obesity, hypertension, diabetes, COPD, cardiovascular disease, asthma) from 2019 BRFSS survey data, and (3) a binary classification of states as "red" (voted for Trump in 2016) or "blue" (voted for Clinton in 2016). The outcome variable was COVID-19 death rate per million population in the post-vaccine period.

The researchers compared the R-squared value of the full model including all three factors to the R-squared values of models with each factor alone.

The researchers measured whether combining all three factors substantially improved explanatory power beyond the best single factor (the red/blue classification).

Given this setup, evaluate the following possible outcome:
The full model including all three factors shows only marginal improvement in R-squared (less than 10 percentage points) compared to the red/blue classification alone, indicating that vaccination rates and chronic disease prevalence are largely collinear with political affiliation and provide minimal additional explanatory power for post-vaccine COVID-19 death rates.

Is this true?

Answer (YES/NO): YES